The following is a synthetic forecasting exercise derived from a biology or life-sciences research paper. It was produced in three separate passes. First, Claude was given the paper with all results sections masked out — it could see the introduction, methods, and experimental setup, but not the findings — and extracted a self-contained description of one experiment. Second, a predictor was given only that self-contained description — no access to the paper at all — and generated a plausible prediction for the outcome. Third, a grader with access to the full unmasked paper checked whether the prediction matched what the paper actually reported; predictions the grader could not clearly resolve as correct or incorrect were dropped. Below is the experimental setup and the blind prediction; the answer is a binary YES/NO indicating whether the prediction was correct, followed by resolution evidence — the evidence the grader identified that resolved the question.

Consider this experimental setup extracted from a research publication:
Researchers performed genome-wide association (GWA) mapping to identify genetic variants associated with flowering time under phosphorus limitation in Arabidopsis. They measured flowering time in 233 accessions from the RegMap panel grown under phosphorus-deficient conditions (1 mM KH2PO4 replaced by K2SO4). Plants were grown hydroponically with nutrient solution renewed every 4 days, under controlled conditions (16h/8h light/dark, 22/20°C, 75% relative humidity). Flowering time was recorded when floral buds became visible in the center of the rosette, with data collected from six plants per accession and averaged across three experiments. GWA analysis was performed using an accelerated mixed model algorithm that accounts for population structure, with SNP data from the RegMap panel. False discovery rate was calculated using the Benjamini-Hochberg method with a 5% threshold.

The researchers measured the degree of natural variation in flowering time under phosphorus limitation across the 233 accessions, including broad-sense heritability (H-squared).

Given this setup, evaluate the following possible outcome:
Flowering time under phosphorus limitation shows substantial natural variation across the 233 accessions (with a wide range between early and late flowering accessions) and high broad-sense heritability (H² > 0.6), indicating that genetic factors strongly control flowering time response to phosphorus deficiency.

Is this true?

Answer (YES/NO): NO